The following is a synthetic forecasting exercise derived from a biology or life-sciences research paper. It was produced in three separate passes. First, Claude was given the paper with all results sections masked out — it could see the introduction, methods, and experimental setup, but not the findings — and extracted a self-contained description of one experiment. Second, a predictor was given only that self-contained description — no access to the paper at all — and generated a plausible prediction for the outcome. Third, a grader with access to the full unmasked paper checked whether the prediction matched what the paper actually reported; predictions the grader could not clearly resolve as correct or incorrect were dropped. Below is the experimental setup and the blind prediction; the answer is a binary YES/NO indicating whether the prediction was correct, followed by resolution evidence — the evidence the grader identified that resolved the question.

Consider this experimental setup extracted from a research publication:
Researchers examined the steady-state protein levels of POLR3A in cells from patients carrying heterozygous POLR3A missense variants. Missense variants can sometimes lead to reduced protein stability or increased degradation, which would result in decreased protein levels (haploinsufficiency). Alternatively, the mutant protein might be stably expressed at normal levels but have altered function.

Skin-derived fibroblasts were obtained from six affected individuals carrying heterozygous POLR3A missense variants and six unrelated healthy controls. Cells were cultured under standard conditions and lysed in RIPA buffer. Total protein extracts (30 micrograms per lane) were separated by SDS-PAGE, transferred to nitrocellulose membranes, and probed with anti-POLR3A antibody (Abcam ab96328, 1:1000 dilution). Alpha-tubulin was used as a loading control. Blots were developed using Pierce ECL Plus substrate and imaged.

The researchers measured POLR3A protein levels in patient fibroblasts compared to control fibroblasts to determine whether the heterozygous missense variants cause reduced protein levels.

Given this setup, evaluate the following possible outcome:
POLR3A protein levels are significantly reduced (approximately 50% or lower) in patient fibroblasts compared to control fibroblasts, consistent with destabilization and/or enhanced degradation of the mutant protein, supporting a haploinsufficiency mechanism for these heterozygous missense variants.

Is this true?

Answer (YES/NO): NO